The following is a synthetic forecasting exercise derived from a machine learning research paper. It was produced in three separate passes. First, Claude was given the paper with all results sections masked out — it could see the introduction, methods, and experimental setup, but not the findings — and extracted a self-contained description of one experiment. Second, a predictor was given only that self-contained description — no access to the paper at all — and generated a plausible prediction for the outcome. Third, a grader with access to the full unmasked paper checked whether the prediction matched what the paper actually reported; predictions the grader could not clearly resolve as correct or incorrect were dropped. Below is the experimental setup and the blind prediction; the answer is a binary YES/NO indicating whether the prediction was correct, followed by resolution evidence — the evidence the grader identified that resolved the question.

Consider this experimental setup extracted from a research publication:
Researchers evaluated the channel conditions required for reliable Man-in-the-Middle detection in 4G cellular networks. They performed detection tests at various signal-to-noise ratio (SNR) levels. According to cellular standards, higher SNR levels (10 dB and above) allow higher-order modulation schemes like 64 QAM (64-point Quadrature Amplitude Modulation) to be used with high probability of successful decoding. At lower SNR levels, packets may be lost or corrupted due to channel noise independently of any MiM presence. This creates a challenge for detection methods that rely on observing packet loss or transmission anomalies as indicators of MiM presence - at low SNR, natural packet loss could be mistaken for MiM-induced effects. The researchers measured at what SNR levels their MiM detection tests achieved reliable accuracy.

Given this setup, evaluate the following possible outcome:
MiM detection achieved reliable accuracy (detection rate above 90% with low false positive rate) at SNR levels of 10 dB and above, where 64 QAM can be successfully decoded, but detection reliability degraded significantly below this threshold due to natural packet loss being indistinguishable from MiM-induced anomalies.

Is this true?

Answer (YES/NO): YES